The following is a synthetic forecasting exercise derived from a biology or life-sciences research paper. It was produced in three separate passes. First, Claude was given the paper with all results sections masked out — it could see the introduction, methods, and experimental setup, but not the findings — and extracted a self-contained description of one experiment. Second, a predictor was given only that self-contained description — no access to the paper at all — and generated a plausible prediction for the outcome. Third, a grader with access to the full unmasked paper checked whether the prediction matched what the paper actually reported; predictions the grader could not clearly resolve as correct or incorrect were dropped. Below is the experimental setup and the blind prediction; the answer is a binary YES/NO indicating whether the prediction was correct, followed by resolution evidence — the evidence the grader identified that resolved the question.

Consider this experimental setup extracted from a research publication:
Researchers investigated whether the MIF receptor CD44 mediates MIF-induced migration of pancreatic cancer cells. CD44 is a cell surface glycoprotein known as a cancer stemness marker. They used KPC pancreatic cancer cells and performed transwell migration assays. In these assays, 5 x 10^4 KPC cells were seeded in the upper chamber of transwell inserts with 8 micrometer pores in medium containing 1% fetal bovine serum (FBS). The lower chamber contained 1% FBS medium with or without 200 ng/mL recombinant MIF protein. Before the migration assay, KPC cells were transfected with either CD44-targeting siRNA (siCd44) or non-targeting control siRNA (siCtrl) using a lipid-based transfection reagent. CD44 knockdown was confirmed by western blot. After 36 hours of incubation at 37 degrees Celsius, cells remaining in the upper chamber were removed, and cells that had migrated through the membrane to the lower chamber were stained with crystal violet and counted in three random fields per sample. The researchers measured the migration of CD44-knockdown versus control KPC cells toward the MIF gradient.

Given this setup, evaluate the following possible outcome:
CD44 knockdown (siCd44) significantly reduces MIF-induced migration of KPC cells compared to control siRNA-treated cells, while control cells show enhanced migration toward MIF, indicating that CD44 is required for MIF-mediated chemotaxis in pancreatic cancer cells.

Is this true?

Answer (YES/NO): YES